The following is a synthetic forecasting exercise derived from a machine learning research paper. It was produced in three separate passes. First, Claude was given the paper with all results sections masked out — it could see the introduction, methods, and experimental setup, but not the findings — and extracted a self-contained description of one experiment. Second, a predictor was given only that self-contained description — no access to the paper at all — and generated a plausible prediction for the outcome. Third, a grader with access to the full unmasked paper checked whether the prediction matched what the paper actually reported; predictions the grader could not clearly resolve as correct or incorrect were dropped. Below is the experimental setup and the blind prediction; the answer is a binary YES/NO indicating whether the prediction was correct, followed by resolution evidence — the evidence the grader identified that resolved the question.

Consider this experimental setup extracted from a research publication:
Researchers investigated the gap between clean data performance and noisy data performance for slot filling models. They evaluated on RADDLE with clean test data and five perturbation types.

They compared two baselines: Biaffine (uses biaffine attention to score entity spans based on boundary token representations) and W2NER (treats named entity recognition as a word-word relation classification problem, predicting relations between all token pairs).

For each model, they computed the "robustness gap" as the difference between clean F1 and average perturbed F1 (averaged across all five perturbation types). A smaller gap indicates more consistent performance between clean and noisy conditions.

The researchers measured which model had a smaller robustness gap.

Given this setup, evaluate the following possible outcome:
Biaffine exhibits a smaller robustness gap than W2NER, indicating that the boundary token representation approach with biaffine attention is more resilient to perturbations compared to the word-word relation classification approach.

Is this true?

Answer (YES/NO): NO